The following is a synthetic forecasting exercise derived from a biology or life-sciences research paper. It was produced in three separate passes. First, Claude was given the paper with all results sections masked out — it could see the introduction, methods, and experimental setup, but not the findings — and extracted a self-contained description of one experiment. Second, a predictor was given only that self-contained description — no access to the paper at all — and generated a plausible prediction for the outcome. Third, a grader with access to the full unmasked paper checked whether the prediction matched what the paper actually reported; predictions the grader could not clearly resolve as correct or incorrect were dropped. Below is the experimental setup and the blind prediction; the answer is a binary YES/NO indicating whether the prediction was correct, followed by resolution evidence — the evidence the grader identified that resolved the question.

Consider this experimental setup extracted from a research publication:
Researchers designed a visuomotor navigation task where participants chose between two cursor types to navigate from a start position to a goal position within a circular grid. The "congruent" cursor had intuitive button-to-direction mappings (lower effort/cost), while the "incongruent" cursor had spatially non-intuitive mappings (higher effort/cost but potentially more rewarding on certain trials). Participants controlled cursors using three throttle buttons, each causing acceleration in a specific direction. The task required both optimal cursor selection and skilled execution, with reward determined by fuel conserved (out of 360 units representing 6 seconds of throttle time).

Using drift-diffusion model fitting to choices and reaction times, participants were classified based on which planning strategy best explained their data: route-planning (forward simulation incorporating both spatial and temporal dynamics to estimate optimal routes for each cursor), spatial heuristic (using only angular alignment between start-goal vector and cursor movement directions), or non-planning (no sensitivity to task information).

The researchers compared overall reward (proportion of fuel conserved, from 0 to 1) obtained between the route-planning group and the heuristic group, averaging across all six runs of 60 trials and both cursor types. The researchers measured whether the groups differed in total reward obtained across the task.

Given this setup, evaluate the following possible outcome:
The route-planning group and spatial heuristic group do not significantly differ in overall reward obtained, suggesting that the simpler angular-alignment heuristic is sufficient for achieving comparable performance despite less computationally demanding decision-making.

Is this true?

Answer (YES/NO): NO